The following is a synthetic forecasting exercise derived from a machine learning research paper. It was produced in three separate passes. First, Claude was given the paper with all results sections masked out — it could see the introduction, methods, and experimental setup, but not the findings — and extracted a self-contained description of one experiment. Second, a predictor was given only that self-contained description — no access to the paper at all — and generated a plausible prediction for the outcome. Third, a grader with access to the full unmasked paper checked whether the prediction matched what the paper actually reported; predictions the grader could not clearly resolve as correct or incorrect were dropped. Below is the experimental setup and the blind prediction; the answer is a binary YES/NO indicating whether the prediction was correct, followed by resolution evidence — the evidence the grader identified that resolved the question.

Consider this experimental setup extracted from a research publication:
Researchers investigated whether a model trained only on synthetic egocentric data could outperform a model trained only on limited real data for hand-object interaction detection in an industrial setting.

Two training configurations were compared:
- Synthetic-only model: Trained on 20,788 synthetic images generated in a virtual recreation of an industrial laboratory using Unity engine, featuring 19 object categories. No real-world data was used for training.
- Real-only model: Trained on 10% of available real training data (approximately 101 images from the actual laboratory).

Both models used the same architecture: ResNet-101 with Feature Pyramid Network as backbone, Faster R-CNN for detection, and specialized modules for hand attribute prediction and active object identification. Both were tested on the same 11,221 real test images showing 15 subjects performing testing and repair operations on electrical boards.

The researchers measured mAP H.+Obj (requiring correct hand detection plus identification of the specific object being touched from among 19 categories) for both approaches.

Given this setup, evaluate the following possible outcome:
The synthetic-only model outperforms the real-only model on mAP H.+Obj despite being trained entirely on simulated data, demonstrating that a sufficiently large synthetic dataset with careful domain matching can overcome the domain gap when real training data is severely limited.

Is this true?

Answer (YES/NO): YES